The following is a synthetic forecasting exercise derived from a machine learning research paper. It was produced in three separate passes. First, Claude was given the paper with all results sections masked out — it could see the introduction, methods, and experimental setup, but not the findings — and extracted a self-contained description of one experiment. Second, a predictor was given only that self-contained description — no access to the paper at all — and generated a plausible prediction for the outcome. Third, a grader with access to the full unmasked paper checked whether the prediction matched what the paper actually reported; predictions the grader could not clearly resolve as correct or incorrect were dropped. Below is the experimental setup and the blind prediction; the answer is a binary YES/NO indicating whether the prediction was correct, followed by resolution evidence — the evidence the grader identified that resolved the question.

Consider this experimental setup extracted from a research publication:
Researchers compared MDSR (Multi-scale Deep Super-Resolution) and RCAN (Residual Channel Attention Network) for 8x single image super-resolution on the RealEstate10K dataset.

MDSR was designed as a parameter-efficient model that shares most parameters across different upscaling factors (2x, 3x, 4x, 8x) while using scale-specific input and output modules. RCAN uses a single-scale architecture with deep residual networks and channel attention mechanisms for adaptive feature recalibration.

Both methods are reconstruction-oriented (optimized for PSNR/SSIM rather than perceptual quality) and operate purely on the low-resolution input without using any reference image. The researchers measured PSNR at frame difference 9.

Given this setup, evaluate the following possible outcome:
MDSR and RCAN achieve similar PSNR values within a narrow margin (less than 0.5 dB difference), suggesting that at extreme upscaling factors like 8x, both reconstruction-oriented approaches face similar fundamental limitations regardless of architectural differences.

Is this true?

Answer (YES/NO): YES